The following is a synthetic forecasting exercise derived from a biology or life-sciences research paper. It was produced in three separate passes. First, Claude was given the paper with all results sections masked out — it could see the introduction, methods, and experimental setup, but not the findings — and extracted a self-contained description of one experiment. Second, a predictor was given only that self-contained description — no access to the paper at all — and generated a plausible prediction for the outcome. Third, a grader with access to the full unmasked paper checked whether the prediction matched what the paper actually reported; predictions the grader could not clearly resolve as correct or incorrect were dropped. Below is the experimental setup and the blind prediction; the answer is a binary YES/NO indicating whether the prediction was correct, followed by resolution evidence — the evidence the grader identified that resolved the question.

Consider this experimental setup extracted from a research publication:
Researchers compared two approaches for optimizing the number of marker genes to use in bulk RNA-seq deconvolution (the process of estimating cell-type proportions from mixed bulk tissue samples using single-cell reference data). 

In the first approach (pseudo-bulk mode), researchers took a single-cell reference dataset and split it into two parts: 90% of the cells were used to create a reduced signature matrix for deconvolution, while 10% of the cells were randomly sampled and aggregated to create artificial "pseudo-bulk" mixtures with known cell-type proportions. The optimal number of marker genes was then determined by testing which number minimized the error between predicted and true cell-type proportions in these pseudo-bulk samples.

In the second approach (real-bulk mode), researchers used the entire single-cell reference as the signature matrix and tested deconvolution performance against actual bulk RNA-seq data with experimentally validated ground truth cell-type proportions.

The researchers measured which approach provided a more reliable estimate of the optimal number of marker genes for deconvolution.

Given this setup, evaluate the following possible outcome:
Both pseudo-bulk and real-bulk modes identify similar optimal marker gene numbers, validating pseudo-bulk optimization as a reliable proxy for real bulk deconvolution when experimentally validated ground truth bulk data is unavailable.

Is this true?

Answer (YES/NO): YES